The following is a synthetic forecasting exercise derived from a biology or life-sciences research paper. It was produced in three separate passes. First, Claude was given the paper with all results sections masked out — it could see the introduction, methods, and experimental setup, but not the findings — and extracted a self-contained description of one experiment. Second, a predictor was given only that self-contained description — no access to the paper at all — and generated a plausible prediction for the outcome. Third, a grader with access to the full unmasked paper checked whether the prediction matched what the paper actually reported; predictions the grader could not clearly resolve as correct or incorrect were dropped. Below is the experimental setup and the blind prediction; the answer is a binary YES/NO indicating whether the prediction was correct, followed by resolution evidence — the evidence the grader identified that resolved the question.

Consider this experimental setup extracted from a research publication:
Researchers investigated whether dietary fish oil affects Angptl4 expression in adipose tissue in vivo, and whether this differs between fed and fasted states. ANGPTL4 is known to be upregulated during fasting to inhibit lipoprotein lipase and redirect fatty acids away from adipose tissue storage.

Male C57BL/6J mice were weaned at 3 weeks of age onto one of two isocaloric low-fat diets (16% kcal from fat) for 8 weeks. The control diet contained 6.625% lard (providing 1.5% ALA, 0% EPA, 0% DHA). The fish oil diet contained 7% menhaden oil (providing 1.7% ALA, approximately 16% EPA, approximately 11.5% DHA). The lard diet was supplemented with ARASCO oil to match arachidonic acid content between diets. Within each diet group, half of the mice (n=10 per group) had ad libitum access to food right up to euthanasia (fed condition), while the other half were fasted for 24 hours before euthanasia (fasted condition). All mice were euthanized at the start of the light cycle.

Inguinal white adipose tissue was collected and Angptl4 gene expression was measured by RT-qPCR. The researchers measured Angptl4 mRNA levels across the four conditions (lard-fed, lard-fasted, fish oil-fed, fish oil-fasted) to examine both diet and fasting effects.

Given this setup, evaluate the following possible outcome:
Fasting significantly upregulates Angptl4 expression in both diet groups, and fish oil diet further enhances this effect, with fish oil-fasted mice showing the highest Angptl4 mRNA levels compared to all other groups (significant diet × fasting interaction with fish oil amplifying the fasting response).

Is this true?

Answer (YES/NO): NO